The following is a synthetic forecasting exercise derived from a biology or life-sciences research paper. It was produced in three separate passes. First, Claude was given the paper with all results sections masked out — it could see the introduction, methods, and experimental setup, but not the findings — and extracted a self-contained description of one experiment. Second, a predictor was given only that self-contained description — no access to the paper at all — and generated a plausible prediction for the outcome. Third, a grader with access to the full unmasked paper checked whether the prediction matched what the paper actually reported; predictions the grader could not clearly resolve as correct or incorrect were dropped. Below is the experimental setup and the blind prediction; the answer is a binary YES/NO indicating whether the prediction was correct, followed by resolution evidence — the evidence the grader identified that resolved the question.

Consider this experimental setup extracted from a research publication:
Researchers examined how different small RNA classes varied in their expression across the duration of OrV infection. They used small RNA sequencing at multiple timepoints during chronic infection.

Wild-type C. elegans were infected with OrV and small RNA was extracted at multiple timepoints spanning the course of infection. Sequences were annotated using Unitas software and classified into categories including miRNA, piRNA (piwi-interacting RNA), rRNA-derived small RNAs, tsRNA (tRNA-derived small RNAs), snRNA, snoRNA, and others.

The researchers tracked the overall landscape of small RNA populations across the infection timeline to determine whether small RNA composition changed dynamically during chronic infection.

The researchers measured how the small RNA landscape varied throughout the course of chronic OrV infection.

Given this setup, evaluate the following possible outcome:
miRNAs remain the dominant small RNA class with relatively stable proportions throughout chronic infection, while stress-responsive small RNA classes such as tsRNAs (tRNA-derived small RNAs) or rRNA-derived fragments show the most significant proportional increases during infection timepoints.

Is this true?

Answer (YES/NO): NO